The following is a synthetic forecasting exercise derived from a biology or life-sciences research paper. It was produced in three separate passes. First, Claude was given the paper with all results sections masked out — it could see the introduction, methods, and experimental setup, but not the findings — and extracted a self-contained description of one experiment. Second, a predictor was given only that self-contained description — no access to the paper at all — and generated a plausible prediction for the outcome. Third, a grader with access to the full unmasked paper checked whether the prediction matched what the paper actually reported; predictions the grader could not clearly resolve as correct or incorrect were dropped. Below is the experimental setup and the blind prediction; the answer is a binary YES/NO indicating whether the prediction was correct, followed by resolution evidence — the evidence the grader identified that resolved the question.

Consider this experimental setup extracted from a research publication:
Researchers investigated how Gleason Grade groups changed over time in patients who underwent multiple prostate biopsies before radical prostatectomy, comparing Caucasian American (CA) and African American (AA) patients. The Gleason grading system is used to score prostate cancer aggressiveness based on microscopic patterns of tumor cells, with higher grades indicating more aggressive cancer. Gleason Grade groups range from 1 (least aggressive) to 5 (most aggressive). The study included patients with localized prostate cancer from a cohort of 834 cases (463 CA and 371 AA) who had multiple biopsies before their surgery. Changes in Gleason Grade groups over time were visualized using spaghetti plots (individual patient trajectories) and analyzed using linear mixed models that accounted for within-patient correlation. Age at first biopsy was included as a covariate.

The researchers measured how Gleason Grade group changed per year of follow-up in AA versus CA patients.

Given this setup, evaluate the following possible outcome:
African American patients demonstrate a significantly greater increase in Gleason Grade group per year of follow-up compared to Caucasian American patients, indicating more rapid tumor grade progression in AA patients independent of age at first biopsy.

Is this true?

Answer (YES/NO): YES